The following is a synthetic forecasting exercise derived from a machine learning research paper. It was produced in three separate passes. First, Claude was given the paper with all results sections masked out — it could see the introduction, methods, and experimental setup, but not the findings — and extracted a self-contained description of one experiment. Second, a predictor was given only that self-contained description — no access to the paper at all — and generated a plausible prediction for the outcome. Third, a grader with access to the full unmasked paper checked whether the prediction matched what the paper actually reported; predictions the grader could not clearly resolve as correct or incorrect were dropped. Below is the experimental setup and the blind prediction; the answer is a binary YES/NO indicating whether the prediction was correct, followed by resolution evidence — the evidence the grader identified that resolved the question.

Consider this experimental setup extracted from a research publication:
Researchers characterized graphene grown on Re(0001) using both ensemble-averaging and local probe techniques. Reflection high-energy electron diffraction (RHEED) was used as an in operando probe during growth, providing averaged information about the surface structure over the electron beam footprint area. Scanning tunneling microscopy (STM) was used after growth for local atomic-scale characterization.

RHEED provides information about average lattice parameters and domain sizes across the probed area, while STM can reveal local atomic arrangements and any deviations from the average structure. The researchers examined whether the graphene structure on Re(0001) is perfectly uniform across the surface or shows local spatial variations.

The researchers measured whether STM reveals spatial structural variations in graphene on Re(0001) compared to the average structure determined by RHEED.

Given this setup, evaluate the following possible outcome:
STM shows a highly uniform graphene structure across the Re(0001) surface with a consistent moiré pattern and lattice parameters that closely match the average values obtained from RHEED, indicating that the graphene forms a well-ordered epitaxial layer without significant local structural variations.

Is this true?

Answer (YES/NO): NO